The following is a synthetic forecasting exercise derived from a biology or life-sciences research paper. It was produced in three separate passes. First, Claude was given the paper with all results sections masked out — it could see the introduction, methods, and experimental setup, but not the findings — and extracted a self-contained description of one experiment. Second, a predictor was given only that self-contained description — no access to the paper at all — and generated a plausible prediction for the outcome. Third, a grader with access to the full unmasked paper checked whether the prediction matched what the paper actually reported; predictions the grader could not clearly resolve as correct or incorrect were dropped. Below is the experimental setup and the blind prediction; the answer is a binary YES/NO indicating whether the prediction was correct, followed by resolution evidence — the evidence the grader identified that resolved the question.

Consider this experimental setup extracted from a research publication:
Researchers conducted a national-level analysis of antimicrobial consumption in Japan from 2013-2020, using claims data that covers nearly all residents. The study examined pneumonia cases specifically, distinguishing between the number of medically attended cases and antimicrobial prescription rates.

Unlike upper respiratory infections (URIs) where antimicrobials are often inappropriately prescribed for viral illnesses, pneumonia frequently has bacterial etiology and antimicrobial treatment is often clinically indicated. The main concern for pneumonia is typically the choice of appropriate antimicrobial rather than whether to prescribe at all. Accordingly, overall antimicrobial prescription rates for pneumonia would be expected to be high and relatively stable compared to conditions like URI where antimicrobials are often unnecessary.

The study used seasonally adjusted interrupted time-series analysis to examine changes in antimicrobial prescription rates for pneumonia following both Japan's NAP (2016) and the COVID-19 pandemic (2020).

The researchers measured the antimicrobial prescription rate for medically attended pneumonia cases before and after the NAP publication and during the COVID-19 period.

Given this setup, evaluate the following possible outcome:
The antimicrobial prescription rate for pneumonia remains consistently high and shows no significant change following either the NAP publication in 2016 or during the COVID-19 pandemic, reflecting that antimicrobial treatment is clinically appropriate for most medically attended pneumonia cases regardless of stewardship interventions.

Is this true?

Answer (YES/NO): NO